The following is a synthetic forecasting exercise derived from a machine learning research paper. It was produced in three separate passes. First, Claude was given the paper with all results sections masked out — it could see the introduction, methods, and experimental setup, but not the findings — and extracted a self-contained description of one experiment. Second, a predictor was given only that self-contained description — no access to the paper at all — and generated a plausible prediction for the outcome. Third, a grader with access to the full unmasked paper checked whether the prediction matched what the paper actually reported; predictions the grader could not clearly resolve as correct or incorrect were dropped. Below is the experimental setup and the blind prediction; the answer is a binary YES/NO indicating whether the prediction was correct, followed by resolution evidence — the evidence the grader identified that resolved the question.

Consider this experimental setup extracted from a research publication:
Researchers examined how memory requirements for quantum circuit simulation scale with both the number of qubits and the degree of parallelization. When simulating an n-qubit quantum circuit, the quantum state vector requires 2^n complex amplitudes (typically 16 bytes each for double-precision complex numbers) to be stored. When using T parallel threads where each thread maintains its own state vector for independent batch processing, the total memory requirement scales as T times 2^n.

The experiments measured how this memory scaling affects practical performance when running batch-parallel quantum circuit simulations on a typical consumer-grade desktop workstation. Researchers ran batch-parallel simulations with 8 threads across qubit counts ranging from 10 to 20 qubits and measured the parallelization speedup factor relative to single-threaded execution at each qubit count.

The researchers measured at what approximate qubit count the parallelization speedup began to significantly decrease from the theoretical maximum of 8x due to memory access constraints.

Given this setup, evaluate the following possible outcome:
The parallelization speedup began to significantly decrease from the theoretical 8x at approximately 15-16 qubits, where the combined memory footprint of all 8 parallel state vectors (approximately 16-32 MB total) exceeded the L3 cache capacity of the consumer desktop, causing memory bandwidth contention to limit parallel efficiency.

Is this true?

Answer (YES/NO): YES